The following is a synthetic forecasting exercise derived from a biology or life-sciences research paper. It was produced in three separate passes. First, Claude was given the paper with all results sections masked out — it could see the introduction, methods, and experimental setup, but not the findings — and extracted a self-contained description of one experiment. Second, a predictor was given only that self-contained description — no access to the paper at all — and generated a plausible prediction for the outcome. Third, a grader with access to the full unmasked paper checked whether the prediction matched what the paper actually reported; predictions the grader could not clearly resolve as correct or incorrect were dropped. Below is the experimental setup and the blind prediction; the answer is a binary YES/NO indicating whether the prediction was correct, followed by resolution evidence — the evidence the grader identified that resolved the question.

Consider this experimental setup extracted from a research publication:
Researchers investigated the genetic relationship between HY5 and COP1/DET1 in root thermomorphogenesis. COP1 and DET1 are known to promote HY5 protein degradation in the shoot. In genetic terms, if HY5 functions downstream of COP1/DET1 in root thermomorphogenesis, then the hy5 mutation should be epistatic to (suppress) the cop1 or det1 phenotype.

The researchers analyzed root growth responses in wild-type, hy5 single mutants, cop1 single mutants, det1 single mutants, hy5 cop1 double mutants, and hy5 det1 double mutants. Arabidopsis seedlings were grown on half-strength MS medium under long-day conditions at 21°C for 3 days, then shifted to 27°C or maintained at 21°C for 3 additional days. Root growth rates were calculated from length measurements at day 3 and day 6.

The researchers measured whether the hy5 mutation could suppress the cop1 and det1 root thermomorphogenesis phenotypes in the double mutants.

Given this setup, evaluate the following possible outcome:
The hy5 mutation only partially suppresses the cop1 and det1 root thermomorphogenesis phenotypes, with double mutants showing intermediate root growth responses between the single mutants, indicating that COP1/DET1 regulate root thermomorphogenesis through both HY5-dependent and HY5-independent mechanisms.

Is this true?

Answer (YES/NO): NO